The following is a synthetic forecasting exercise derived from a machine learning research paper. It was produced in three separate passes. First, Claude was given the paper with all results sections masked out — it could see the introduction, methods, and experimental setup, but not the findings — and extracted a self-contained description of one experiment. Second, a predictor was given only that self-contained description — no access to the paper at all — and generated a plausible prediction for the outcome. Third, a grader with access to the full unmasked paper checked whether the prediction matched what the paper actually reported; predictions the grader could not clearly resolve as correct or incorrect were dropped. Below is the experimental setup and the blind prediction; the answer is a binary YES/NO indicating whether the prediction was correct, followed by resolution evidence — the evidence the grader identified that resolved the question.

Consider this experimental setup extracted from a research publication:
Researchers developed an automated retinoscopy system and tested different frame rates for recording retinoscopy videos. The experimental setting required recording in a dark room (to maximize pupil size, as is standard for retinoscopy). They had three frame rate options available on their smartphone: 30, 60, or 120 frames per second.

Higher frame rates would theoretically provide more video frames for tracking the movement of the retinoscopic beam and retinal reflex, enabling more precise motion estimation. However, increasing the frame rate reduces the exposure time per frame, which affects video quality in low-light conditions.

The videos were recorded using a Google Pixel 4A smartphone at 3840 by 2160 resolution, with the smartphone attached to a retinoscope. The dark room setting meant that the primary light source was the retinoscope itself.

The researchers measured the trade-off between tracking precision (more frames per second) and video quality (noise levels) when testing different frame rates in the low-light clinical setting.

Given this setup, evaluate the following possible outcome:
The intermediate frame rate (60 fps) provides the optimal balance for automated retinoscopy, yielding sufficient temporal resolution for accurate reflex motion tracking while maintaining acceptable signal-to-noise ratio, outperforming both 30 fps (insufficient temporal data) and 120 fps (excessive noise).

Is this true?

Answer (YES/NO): NO